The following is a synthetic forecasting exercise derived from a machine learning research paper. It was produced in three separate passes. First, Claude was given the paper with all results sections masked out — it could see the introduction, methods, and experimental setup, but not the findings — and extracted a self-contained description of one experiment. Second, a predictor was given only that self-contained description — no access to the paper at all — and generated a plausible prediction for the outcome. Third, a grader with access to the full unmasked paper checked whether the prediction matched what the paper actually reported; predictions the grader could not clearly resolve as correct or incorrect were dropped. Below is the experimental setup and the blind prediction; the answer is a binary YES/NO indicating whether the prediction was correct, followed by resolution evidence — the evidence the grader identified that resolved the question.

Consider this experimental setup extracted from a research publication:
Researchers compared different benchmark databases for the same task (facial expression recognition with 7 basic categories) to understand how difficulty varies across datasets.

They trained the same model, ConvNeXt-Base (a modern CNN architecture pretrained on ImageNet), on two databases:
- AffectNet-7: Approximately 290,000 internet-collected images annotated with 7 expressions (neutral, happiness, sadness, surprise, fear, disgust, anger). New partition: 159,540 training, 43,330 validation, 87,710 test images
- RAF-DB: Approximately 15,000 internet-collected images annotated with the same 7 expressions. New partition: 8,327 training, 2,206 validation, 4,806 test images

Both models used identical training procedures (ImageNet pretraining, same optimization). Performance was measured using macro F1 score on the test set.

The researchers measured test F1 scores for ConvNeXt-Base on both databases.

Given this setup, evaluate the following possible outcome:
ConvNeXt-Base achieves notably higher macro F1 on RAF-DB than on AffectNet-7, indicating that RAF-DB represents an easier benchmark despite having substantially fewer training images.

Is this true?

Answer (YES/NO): YES